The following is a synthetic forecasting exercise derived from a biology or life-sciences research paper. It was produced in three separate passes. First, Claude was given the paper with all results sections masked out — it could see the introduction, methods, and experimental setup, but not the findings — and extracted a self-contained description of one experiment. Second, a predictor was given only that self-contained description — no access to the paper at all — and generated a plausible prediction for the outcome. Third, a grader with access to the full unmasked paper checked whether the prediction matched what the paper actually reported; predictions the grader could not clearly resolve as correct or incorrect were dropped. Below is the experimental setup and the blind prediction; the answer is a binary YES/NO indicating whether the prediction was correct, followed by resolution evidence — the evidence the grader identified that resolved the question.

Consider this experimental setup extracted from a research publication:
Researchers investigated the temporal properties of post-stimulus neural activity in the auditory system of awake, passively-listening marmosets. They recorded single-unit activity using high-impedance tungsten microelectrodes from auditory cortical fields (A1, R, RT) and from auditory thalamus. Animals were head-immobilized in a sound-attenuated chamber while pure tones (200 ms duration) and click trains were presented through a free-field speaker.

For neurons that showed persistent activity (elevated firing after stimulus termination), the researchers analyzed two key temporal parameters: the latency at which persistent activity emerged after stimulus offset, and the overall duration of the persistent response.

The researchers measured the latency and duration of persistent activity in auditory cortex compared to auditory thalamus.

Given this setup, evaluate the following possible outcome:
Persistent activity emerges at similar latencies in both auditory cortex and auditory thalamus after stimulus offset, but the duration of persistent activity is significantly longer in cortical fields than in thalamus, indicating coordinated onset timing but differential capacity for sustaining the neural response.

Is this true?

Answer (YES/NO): NO